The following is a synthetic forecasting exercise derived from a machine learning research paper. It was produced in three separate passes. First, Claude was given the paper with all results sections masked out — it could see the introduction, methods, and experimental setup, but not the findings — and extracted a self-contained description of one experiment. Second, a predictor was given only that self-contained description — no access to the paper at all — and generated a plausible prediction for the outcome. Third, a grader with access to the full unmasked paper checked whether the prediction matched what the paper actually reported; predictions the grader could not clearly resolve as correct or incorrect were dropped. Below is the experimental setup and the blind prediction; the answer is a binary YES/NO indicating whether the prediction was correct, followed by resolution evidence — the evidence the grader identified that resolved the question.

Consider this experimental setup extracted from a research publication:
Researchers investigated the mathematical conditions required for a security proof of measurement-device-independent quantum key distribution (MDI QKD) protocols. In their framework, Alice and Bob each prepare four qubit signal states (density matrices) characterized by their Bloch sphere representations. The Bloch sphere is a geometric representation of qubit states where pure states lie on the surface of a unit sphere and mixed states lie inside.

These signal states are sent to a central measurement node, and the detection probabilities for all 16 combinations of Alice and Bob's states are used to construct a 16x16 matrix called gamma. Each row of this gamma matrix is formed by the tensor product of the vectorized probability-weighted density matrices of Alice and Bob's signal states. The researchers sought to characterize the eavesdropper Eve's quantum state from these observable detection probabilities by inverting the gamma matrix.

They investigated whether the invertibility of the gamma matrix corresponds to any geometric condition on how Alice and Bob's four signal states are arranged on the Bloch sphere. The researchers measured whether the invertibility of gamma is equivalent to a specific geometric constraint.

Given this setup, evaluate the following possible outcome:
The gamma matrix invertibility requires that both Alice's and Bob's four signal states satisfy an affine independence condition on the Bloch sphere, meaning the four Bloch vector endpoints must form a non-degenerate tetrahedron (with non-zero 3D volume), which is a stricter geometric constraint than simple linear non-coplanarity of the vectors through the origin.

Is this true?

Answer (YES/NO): NO